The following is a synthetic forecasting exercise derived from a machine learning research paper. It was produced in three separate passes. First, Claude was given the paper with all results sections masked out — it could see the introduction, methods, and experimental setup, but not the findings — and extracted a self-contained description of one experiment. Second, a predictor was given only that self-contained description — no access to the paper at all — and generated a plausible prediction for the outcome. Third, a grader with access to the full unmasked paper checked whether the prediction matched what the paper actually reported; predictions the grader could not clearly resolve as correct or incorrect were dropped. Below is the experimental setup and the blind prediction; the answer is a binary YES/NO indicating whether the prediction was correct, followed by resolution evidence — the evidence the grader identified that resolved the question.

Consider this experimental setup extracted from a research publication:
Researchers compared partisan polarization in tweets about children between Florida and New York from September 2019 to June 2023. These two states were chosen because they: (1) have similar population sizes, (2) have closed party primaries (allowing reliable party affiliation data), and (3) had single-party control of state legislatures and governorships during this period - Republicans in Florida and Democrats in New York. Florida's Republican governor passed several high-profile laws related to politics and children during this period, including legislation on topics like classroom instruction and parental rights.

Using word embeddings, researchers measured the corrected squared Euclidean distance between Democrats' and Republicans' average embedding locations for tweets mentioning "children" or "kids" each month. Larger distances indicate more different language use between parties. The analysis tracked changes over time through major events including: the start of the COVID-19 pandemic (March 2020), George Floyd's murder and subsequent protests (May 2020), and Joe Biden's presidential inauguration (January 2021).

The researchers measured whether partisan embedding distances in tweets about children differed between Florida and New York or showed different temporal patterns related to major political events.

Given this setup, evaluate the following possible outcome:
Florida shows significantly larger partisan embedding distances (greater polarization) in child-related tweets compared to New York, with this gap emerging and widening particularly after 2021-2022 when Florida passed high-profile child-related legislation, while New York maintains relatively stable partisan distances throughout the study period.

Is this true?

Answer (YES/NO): NO